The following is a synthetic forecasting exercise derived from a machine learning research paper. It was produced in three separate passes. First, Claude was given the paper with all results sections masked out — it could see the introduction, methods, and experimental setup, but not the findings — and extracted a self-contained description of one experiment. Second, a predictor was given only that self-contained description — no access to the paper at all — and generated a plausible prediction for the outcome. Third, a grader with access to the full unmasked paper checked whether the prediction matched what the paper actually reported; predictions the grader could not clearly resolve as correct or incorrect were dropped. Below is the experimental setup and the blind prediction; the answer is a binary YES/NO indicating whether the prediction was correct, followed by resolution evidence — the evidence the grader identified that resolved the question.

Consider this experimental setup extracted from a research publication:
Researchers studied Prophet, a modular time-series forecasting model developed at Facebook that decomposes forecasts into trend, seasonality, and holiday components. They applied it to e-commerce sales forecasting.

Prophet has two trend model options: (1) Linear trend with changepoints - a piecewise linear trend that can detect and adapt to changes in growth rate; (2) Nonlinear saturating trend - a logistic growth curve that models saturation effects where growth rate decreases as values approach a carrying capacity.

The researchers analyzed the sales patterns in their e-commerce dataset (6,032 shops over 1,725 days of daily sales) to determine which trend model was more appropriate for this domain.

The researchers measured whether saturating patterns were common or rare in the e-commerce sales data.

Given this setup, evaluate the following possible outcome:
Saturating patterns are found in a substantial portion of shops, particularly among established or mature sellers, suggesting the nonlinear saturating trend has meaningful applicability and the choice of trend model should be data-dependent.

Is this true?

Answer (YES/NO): NO